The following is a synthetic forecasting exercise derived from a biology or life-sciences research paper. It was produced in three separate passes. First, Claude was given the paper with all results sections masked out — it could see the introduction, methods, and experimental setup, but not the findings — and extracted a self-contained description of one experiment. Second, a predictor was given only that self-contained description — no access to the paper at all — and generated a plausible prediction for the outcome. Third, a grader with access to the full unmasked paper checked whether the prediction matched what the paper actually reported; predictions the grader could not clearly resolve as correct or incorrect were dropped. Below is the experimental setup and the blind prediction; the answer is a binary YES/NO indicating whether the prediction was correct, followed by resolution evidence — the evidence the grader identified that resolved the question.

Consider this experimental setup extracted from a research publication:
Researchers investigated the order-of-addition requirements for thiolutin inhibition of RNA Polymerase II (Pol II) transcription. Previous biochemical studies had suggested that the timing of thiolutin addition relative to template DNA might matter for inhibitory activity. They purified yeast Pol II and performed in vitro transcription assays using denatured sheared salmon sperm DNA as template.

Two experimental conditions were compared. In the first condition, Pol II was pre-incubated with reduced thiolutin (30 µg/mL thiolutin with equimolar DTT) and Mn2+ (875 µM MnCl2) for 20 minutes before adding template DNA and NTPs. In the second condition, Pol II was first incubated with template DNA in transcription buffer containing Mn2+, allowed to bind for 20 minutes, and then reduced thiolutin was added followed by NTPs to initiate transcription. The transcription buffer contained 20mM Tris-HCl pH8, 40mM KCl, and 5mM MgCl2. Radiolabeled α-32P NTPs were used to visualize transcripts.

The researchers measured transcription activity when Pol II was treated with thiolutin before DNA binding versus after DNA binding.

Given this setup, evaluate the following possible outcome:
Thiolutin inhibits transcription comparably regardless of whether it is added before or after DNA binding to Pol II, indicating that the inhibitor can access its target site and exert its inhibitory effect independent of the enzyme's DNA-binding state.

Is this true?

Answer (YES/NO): NO